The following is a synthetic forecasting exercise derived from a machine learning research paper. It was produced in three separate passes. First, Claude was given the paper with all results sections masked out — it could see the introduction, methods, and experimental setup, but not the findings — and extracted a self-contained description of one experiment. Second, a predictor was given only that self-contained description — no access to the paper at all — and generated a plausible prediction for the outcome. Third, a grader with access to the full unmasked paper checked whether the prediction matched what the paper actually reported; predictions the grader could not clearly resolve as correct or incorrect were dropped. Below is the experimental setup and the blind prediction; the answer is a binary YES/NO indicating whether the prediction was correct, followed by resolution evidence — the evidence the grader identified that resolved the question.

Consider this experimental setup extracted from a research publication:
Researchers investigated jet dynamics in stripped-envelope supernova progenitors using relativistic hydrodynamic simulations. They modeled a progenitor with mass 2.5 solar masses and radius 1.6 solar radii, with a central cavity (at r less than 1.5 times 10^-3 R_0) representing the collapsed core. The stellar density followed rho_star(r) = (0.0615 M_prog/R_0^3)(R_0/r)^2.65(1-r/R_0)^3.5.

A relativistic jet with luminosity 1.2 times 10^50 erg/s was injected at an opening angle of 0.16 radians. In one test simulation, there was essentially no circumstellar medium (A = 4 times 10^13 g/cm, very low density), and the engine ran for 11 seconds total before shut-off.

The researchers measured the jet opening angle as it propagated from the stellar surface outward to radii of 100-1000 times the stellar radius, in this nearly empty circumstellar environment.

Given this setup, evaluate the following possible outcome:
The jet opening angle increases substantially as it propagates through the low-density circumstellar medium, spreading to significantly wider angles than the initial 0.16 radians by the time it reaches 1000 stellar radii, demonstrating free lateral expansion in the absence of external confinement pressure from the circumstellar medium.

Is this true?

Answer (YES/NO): NO